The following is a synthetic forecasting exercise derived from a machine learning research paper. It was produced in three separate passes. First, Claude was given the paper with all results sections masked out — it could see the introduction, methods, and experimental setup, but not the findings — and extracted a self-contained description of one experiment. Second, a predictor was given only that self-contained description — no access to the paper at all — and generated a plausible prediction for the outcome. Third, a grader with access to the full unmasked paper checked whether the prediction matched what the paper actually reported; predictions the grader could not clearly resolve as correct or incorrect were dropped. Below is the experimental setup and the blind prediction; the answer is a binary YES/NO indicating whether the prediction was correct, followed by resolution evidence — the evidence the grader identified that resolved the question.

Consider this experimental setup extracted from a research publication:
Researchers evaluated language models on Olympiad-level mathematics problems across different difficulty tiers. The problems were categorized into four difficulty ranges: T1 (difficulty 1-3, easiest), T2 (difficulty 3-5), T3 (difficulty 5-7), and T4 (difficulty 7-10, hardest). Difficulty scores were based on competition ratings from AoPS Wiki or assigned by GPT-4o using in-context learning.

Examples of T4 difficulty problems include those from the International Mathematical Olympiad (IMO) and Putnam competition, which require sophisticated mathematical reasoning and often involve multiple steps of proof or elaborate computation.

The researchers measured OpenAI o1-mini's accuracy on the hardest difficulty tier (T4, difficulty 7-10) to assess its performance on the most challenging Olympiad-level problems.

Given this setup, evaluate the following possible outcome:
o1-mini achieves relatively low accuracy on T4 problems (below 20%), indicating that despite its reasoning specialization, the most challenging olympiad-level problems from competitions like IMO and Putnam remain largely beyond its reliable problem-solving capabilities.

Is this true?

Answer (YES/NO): NO